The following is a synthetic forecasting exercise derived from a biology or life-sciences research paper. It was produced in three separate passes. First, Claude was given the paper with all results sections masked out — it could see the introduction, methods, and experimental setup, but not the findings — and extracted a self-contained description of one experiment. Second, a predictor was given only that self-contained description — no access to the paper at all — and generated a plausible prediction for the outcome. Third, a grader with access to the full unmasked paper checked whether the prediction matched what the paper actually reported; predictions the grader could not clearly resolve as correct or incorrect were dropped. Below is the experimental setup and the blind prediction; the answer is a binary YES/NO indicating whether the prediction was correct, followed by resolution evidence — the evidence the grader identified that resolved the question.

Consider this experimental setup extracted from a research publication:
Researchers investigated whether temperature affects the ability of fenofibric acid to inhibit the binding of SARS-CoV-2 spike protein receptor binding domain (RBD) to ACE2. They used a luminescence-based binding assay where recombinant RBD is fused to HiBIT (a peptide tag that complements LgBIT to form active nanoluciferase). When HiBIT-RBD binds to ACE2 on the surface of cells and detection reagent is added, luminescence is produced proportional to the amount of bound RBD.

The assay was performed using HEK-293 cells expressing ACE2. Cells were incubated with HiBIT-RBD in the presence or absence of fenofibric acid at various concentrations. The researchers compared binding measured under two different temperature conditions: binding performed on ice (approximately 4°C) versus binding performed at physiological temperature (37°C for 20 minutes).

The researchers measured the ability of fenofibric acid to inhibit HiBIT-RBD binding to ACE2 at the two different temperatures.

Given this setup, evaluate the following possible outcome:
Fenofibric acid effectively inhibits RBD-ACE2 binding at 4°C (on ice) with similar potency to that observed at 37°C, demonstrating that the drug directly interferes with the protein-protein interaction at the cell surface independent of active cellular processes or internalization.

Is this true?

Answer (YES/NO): NO